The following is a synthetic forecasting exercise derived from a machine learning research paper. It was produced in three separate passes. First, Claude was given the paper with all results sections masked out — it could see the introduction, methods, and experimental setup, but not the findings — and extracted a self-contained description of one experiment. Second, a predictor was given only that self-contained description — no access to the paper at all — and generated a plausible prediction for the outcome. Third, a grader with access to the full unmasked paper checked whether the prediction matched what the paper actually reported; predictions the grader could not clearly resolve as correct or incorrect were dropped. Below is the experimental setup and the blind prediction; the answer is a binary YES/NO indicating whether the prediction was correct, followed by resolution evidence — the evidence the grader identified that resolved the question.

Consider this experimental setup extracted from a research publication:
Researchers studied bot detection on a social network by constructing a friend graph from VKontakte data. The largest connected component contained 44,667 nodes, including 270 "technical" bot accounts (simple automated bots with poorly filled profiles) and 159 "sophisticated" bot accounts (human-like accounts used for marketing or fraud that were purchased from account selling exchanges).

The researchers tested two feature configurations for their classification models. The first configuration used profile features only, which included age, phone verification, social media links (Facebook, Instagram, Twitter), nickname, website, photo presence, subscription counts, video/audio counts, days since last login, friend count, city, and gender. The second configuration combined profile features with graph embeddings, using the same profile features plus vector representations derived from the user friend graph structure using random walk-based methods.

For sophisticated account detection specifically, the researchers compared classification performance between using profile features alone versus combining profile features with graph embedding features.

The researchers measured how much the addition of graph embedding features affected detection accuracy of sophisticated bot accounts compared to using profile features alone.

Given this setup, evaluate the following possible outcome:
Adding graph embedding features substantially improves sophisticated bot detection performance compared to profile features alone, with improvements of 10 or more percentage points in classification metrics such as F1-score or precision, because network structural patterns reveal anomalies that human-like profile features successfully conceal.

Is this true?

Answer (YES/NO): NO